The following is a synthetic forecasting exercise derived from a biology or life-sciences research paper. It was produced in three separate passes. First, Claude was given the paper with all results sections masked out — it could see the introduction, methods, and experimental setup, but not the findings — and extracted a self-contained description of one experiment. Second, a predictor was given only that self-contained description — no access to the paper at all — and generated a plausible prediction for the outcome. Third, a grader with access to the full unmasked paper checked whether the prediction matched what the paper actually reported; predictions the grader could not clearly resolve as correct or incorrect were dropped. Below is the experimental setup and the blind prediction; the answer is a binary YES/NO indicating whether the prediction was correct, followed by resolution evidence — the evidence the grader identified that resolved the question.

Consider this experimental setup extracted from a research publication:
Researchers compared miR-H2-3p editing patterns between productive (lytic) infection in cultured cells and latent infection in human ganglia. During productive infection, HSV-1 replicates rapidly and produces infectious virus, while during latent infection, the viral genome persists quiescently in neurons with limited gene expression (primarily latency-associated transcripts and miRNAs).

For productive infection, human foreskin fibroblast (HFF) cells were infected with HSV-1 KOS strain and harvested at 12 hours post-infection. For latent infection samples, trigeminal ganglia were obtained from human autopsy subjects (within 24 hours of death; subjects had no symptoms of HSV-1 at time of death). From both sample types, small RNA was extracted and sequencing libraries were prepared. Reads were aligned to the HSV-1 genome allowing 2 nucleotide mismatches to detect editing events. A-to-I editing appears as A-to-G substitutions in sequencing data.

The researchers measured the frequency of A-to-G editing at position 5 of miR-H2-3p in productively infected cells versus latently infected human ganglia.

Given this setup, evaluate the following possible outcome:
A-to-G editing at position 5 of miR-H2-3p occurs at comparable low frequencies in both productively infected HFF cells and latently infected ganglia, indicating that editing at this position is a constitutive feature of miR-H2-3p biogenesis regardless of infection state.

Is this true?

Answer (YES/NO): NO